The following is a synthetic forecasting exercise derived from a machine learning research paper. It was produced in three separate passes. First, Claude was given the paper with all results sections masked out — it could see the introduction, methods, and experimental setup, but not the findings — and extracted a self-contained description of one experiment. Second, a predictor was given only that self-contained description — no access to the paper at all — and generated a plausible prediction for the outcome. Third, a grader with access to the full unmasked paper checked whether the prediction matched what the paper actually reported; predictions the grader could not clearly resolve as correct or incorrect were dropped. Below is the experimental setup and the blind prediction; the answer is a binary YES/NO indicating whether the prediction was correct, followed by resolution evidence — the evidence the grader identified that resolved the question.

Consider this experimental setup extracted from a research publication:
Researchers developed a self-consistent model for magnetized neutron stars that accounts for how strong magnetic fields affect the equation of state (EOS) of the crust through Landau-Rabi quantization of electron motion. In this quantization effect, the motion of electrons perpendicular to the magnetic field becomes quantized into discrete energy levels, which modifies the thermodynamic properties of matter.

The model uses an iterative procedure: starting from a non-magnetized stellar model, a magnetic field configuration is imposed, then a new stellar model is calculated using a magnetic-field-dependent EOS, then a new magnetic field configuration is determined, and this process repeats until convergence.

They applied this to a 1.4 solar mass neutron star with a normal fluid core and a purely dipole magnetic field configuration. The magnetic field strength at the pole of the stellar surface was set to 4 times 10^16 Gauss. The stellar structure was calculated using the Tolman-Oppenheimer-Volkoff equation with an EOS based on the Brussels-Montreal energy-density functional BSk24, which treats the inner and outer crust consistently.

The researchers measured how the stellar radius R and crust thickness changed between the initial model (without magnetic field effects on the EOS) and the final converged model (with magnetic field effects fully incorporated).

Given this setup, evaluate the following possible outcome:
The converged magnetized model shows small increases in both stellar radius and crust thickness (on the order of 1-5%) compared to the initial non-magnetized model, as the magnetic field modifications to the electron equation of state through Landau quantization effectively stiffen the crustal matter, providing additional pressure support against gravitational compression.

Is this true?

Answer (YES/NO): NO